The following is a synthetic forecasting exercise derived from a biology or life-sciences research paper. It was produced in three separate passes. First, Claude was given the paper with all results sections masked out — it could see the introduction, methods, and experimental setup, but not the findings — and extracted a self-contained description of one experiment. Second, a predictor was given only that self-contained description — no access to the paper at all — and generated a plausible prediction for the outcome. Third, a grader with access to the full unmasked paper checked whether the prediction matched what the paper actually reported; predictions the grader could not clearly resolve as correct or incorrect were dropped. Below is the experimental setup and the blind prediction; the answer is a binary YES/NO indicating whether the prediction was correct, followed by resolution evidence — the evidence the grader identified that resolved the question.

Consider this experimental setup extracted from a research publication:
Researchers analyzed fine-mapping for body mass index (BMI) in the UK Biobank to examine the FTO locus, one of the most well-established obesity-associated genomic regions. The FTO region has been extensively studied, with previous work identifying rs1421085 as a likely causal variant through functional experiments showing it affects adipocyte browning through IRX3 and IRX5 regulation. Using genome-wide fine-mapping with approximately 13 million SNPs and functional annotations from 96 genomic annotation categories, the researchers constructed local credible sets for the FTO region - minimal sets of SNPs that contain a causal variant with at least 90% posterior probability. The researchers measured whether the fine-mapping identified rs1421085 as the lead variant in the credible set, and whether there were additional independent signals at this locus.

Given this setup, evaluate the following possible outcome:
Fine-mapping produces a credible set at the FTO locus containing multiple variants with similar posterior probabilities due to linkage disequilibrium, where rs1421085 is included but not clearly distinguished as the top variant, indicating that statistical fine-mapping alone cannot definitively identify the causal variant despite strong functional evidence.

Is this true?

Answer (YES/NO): NO